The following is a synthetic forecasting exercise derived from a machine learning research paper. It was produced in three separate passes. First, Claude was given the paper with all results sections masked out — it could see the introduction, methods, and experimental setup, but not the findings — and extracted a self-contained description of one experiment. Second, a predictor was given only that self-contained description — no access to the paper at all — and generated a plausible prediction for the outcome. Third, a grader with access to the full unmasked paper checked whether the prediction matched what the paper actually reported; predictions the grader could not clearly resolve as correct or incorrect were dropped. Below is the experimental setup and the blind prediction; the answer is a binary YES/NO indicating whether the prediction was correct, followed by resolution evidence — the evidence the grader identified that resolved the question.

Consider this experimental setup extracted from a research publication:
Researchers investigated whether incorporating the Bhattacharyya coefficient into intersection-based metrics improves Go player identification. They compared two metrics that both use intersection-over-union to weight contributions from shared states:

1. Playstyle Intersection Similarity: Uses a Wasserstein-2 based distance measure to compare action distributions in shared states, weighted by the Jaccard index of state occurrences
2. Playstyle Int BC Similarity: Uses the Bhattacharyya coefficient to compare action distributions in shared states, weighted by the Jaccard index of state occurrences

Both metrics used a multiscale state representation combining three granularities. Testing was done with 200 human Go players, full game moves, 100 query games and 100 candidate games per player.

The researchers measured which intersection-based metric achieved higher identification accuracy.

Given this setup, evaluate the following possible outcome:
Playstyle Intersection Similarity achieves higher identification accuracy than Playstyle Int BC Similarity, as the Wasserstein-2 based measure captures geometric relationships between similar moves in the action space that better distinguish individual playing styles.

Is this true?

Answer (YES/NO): NO